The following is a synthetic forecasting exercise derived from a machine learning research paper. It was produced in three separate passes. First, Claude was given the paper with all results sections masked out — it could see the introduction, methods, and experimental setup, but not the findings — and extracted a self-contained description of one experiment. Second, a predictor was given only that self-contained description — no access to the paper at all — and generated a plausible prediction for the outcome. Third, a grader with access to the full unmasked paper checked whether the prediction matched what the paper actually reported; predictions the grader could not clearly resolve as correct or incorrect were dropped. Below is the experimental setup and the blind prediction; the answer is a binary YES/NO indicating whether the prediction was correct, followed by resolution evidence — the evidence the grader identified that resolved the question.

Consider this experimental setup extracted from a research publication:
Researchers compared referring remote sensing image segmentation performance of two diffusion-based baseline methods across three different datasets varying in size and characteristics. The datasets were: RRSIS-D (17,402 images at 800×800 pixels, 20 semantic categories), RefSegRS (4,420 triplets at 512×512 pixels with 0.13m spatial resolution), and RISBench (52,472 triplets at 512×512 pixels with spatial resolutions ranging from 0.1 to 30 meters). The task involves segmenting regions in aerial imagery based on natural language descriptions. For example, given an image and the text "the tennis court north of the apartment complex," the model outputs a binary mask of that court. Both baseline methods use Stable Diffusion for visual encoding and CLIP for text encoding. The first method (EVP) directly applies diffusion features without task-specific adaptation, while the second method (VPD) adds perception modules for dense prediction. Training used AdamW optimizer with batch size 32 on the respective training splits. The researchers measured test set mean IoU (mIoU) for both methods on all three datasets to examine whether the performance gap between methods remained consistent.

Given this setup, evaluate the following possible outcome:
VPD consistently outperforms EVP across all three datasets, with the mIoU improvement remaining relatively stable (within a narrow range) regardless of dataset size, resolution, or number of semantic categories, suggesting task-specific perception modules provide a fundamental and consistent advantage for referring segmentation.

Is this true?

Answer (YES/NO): NO